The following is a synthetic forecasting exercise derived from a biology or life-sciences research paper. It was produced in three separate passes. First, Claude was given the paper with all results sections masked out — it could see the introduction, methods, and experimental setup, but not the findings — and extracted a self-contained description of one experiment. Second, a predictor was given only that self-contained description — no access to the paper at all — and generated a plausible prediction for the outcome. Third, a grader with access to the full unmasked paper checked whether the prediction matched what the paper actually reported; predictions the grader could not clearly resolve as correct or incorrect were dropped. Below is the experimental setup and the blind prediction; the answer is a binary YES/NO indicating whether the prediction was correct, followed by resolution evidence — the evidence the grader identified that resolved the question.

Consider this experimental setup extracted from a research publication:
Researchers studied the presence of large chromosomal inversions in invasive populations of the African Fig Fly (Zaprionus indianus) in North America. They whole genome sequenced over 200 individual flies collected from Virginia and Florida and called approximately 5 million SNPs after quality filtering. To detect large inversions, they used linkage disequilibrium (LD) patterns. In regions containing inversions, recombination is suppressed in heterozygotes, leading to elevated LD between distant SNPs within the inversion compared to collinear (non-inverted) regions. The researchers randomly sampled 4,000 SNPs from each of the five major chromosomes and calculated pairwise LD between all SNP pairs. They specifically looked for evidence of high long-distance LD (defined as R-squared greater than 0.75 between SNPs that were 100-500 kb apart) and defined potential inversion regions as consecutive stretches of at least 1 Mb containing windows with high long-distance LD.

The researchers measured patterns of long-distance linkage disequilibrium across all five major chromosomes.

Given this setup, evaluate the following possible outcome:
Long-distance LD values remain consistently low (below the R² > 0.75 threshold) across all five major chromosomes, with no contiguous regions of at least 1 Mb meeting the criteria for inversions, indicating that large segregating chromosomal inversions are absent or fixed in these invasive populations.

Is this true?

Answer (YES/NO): NO